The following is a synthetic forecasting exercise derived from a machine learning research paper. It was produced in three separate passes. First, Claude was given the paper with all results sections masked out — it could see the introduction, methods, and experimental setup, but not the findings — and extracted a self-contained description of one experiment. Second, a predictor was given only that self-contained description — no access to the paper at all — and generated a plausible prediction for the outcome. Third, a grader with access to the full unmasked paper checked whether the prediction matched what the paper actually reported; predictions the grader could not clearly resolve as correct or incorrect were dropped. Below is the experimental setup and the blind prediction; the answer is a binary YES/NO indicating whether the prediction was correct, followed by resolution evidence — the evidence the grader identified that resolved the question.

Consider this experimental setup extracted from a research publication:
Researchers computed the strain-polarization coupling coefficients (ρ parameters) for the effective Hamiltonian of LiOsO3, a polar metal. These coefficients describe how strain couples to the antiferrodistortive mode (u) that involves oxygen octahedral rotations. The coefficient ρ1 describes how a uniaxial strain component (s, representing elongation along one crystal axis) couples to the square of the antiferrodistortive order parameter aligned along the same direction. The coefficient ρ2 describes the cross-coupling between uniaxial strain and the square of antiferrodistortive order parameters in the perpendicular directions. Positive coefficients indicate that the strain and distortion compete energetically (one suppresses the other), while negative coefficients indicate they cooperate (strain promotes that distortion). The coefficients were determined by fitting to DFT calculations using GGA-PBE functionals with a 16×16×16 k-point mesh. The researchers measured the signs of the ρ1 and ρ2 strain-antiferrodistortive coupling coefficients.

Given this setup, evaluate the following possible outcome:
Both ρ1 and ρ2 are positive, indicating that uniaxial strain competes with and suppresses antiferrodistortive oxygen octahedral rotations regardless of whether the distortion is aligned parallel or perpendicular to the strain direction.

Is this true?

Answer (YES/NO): NO